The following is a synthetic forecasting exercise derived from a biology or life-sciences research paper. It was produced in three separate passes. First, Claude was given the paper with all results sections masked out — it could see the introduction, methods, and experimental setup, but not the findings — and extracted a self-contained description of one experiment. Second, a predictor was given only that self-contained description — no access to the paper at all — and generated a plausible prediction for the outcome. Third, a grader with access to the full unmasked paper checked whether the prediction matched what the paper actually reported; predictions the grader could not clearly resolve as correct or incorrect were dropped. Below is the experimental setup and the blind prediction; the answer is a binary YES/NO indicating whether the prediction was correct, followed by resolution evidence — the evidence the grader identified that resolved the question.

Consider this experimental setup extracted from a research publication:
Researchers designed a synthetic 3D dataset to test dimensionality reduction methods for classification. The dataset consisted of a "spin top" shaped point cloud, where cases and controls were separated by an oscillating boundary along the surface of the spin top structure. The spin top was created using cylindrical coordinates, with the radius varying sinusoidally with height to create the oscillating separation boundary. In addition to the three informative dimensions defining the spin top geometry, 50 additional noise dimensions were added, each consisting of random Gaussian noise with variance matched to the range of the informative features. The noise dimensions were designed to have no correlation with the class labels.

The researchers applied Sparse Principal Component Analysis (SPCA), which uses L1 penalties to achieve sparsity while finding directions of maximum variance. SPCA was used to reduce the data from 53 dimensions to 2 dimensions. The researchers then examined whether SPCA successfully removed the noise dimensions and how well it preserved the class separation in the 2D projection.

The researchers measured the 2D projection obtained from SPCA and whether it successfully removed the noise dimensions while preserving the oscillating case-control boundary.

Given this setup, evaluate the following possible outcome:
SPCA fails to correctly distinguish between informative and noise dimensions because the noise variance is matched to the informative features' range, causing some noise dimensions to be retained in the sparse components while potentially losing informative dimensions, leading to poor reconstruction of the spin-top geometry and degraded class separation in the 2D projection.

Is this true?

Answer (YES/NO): NO